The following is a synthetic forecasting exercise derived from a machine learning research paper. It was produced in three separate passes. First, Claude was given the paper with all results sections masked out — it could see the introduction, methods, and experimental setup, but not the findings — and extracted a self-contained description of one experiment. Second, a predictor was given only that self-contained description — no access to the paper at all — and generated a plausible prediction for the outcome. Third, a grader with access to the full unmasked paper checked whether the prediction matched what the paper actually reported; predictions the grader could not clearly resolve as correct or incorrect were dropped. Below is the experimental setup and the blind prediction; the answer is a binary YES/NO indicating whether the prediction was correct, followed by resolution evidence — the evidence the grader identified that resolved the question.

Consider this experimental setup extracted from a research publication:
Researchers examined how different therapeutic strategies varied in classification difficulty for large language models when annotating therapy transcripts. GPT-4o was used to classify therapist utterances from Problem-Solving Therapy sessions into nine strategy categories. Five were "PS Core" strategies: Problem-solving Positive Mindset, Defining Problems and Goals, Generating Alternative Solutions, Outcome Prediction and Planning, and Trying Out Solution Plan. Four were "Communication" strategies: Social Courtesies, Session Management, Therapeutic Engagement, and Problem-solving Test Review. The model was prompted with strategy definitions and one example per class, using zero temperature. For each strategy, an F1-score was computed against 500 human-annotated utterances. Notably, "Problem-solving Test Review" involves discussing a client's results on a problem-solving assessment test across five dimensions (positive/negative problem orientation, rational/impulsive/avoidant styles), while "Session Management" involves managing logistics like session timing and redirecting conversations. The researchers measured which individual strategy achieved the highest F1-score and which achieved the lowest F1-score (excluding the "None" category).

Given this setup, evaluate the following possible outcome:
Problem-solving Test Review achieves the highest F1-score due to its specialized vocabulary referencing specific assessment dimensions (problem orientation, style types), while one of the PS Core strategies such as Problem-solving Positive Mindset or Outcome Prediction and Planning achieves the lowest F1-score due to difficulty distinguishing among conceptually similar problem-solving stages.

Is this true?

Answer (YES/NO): NO